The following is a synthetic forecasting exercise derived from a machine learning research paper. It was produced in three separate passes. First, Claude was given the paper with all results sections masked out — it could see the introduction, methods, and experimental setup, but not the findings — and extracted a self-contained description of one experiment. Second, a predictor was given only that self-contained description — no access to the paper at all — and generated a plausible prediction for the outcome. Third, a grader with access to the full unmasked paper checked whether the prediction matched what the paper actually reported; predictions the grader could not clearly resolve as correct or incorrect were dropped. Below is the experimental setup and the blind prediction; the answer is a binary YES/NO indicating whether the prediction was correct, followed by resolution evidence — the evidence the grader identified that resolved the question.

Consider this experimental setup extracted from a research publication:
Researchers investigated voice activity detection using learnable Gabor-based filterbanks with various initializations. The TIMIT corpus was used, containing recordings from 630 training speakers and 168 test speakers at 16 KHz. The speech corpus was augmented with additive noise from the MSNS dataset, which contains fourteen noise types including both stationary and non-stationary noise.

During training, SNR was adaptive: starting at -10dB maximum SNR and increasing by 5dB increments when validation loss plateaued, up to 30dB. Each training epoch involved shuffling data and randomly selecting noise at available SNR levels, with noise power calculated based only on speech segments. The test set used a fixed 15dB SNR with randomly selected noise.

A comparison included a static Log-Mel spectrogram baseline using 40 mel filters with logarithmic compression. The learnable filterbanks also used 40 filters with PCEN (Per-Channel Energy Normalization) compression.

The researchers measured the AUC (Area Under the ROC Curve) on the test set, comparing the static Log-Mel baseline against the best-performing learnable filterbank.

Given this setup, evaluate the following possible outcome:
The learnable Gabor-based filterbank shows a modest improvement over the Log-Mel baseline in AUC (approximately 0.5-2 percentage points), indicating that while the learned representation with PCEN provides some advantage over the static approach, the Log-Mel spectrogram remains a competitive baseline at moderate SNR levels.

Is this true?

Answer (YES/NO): NO